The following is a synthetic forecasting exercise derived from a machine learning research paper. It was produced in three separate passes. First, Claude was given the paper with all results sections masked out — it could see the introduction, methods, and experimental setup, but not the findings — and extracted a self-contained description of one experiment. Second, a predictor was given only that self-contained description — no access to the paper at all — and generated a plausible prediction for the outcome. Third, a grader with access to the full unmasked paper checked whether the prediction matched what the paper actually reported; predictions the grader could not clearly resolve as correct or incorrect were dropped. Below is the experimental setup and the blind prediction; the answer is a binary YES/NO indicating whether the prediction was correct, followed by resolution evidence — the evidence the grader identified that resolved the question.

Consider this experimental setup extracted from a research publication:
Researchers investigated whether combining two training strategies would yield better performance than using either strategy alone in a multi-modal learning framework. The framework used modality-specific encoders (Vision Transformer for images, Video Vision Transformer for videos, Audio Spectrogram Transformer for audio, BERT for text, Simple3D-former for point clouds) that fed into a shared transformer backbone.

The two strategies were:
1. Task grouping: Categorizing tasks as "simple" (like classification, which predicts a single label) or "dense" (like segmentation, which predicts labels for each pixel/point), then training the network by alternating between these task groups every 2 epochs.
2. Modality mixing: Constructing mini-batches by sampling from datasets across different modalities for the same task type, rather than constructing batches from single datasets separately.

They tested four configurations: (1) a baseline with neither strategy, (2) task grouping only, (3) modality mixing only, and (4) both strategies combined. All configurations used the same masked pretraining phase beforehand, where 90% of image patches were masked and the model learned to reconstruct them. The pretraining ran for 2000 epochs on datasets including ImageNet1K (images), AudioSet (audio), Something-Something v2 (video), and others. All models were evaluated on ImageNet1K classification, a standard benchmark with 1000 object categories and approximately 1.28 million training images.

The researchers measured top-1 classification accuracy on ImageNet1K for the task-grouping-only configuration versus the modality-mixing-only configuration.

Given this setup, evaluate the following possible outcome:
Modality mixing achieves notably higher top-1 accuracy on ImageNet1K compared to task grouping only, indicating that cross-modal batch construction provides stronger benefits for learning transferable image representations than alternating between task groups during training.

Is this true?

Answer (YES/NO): NO